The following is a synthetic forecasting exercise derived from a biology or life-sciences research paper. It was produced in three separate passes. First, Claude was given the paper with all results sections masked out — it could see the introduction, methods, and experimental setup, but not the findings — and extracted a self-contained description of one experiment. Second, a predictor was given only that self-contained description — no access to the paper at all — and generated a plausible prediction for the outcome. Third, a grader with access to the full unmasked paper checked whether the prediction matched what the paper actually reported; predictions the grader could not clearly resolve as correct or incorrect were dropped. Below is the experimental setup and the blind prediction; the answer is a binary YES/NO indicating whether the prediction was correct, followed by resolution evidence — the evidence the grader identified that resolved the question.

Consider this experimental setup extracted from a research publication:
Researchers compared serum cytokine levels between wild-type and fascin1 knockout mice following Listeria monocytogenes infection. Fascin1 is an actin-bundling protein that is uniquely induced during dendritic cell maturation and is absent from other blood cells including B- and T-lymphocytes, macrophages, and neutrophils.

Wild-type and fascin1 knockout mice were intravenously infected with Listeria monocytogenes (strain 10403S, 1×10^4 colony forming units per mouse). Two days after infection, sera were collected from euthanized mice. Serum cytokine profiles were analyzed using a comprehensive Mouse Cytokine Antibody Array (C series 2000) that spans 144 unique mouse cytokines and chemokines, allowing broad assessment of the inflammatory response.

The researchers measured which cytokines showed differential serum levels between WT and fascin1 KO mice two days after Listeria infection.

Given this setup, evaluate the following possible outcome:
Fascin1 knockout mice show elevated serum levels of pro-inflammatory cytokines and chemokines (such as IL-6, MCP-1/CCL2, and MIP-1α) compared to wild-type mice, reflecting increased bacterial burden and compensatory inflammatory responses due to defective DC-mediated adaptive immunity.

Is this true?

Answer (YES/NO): NO